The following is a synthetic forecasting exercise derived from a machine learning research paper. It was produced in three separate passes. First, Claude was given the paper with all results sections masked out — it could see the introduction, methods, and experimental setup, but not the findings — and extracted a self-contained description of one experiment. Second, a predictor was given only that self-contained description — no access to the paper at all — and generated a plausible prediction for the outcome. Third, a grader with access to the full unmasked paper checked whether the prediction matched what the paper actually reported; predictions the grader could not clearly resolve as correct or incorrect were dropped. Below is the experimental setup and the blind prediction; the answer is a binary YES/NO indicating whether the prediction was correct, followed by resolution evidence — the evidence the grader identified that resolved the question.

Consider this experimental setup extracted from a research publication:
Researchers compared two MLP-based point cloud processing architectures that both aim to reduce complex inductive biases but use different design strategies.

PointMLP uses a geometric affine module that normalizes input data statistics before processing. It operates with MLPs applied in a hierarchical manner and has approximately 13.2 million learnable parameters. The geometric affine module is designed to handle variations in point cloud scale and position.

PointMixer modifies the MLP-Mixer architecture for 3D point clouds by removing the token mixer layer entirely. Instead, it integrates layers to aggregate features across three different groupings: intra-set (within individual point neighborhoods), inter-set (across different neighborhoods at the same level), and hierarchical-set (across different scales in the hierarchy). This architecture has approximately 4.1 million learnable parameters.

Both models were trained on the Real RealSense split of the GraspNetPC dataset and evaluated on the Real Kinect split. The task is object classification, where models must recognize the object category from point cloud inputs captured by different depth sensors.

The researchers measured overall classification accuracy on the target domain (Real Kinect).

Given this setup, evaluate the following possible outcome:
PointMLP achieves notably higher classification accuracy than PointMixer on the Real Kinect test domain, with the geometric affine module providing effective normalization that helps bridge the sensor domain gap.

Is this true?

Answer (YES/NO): YES